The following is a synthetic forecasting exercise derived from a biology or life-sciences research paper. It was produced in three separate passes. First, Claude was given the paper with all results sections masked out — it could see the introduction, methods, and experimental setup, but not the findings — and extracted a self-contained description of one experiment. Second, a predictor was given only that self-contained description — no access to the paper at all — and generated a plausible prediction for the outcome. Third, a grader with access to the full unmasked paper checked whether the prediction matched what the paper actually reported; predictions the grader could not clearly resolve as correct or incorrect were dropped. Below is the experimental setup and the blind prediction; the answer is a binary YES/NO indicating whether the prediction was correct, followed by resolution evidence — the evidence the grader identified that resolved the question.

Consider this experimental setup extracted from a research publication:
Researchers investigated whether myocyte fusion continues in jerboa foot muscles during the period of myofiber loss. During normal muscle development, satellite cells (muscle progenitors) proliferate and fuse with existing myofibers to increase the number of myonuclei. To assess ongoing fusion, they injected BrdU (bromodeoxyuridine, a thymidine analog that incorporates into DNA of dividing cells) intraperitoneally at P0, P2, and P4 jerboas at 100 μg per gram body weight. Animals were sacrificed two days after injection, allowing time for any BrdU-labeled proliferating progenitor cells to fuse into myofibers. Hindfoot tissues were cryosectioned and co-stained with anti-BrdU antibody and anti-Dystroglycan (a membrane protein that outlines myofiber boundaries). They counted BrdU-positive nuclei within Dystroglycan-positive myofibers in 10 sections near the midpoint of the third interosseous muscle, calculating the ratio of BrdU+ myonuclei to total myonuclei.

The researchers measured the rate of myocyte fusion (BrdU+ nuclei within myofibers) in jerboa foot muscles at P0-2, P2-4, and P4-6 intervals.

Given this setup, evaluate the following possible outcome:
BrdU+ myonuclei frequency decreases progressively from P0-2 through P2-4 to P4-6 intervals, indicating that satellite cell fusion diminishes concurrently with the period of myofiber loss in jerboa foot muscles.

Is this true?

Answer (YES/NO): NO